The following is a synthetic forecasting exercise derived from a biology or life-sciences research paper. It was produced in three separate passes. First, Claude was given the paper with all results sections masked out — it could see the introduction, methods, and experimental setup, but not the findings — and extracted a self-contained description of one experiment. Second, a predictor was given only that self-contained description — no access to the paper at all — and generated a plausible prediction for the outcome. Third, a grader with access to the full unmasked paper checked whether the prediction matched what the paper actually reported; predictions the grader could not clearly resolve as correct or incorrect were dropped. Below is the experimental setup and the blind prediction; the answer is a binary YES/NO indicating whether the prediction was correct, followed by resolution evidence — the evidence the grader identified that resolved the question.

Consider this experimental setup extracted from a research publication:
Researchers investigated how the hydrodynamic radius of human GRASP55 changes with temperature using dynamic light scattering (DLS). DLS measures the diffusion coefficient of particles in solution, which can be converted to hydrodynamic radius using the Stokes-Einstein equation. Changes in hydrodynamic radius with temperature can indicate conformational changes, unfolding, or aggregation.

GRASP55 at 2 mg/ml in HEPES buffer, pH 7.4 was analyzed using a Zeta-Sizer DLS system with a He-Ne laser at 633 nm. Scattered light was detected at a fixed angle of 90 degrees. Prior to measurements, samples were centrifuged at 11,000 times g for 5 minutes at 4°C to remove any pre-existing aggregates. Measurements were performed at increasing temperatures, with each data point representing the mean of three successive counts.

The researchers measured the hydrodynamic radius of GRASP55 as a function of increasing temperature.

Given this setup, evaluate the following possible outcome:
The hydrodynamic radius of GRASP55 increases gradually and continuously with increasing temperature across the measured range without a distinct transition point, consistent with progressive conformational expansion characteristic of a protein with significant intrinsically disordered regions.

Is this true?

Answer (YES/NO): NO